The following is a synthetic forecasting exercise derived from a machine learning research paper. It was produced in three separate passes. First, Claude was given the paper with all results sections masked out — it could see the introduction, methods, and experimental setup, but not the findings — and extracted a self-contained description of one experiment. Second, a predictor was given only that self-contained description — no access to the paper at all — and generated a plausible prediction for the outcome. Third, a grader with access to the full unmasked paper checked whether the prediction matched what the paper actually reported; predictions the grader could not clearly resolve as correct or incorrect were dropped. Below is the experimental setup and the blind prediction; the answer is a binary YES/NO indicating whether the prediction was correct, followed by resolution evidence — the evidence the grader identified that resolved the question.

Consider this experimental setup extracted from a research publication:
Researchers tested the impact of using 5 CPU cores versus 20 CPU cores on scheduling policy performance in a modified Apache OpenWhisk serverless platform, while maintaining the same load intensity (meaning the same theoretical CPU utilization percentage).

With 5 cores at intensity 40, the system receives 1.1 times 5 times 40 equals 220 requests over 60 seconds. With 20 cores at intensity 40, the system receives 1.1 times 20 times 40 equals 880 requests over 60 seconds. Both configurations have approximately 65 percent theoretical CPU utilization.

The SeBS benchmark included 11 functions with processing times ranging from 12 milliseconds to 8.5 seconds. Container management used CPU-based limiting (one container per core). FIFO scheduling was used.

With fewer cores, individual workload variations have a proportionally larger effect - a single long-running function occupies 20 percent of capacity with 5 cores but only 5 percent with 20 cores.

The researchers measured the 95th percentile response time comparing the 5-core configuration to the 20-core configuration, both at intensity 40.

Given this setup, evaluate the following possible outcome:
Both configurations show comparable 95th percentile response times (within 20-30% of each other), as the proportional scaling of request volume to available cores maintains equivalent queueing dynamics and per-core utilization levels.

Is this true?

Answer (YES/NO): NO